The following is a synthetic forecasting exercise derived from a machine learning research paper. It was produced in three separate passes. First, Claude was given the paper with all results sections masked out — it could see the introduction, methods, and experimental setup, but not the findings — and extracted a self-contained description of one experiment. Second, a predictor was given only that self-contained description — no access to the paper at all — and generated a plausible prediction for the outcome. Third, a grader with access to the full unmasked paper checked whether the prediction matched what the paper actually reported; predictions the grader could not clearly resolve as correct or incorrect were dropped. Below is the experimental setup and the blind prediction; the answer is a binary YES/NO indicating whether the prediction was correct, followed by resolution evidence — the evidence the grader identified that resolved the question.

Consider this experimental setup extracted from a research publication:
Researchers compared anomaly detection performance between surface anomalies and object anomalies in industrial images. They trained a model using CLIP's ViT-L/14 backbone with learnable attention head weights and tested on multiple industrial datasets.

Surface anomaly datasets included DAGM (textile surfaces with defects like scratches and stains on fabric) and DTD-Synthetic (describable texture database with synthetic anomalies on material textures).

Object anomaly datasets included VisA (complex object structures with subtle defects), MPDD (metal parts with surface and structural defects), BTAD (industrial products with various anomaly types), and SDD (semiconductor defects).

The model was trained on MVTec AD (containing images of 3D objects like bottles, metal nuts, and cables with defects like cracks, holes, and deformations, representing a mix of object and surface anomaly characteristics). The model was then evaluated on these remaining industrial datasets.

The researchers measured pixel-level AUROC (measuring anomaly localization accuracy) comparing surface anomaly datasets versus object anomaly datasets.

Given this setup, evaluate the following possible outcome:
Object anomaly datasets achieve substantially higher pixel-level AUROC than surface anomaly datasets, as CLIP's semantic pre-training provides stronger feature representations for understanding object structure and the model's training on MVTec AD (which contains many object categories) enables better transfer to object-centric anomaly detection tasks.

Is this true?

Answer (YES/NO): NO